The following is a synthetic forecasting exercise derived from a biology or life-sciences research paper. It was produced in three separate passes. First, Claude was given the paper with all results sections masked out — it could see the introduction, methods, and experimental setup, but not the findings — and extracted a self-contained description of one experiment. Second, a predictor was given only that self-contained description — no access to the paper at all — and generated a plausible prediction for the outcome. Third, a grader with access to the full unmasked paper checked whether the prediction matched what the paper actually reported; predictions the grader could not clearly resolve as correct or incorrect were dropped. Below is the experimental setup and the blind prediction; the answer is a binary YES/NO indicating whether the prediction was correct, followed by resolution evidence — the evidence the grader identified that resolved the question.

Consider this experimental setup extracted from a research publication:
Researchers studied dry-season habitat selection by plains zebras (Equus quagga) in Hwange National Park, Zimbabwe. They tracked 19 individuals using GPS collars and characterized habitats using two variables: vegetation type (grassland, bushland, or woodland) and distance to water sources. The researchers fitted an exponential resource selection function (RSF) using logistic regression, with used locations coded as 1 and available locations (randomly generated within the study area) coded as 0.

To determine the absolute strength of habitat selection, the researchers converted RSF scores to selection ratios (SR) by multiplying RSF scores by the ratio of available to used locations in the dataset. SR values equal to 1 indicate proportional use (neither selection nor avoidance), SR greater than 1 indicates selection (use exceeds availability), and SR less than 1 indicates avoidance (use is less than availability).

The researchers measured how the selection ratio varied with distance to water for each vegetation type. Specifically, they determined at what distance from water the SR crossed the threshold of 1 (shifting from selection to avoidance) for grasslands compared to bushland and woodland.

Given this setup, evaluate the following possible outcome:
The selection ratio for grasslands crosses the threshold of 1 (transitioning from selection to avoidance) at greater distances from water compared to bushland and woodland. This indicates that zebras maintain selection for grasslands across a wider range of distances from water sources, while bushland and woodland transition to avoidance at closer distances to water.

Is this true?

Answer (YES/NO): YES